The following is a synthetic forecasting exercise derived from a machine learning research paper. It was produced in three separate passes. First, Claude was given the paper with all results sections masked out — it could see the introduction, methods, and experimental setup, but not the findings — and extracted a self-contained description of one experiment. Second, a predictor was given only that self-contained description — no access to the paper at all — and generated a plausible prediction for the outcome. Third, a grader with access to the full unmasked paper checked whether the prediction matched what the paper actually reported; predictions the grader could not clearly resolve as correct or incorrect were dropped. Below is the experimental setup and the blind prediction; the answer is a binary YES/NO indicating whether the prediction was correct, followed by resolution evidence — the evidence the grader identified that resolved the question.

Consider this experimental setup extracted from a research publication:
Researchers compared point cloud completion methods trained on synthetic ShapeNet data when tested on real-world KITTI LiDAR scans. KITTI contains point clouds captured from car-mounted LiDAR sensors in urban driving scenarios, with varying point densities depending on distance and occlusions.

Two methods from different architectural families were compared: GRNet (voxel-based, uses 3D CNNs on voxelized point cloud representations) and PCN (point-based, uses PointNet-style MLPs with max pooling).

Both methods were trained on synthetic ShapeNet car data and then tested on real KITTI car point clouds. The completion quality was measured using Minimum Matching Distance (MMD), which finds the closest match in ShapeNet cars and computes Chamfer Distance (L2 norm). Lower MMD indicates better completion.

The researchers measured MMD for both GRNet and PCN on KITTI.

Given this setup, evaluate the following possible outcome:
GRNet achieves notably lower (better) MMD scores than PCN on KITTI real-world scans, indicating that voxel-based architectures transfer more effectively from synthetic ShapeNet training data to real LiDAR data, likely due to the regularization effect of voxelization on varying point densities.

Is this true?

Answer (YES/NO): NO